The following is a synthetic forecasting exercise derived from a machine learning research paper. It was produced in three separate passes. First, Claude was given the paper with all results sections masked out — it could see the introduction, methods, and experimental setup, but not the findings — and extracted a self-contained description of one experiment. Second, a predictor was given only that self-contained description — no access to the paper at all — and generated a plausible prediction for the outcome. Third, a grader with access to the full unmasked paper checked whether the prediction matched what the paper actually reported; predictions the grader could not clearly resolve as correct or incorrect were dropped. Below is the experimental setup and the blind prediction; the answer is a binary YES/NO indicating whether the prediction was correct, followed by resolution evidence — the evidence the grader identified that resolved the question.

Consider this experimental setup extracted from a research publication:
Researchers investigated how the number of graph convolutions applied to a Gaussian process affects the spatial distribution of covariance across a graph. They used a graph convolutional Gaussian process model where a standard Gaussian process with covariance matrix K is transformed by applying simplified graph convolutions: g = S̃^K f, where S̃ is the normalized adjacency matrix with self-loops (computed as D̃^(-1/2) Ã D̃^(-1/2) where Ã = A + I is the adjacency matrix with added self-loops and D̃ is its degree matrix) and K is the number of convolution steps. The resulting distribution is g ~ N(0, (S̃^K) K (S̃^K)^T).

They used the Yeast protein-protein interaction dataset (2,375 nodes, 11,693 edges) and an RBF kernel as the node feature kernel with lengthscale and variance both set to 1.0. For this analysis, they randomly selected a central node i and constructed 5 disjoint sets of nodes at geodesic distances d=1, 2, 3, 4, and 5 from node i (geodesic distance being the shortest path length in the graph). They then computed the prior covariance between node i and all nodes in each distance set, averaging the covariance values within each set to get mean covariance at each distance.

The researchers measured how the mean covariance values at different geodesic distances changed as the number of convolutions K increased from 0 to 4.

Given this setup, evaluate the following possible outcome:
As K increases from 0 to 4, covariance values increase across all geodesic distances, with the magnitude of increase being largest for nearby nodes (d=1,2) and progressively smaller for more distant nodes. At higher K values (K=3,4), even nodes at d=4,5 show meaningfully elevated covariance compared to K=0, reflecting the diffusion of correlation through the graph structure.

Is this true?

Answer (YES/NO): NO